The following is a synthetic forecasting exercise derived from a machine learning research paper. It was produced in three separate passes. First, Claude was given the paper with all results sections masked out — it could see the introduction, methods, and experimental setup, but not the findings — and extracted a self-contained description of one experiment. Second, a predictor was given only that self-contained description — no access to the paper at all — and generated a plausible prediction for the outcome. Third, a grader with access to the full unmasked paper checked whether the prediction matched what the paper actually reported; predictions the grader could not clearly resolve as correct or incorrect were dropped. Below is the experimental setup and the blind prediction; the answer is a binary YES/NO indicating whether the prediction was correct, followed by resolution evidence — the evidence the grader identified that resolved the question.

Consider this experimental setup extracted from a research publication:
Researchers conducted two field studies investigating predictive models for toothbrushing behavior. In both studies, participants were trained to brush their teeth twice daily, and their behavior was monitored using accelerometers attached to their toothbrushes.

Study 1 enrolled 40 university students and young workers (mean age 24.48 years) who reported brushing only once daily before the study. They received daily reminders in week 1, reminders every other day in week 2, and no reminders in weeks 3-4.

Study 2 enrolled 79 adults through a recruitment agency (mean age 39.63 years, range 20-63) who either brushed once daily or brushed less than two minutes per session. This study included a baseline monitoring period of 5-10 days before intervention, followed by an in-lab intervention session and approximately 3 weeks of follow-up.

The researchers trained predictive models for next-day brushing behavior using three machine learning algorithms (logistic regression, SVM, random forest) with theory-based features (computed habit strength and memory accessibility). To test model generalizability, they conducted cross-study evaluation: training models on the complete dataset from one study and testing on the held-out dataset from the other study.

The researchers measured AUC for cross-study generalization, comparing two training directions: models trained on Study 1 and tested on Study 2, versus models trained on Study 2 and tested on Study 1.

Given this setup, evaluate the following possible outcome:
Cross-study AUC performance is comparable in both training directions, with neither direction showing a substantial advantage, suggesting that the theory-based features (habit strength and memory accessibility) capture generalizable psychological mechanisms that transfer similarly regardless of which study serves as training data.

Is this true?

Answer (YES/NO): NO